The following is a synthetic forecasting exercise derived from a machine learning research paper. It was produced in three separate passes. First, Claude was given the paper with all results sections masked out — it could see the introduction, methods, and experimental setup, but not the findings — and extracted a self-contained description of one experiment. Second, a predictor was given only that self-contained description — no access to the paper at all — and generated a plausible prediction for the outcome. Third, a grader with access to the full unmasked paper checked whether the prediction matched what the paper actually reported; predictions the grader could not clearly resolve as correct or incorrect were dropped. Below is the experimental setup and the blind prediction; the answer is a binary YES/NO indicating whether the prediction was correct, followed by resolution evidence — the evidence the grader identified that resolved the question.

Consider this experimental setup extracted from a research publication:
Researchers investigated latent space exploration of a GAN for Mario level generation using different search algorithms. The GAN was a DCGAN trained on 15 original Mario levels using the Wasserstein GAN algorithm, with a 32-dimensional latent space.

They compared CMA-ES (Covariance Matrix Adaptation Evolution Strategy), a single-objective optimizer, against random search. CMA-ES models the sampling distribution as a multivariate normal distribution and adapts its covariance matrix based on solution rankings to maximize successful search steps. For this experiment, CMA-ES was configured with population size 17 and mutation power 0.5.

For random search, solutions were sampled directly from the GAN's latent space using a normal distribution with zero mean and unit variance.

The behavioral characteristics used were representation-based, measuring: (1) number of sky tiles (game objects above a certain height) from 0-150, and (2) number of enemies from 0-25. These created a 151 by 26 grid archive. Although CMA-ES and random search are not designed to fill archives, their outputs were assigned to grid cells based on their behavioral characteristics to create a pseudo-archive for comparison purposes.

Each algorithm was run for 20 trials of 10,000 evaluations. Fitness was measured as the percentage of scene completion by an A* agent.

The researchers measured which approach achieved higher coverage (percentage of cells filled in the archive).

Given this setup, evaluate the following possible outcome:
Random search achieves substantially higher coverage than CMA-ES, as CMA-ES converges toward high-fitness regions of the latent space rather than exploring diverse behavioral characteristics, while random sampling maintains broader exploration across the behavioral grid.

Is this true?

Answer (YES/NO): NO